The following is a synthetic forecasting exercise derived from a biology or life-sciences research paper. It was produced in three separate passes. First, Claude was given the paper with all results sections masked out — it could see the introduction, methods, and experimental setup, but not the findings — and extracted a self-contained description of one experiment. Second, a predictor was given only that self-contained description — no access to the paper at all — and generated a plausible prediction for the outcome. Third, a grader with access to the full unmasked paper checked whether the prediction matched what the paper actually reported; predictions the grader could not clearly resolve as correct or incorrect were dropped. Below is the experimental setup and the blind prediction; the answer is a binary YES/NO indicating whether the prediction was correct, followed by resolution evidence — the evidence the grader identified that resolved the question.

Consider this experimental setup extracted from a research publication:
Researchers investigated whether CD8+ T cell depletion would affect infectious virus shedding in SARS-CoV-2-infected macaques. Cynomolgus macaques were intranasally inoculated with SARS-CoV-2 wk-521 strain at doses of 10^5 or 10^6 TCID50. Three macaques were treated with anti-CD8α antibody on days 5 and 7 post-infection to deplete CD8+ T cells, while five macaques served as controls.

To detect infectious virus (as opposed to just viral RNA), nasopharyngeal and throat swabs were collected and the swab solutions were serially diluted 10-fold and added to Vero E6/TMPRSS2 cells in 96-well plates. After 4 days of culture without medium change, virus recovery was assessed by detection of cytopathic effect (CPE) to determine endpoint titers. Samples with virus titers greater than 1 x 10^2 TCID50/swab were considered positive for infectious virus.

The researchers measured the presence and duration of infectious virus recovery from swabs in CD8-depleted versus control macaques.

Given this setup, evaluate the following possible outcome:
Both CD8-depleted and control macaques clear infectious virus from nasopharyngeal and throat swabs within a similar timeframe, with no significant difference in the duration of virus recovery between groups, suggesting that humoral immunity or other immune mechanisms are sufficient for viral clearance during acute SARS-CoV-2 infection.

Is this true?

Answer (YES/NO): YES